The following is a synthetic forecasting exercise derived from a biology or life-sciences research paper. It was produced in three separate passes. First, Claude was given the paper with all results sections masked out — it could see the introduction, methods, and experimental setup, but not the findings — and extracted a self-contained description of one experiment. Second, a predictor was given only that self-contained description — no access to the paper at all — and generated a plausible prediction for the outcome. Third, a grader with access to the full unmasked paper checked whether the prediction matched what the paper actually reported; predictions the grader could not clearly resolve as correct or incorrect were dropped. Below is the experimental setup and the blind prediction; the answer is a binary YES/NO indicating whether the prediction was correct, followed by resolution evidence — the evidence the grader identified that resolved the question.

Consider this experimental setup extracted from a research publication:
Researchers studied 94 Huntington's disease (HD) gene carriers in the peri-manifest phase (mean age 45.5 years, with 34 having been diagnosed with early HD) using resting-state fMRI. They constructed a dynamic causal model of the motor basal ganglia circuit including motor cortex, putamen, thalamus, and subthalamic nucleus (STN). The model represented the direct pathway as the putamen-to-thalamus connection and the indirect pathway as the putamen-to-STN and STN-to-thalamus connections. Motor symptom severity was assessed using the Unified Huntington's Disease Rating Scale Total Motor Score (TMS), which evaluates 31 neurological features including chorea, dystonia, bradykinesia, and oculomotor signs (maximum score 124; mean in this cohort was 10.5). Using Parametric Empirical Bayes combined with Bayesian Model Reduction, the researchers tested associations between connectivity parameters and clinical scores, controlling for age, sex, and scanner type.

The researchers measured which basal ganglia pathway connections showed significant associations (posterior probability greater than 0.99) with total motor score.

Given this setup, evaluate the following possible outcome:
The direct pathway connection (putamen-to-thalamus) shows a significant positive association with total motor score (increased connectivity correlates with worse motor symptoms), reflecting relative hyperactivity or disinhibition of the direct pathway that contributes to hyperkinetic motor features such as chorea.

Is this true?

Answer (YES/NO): NO